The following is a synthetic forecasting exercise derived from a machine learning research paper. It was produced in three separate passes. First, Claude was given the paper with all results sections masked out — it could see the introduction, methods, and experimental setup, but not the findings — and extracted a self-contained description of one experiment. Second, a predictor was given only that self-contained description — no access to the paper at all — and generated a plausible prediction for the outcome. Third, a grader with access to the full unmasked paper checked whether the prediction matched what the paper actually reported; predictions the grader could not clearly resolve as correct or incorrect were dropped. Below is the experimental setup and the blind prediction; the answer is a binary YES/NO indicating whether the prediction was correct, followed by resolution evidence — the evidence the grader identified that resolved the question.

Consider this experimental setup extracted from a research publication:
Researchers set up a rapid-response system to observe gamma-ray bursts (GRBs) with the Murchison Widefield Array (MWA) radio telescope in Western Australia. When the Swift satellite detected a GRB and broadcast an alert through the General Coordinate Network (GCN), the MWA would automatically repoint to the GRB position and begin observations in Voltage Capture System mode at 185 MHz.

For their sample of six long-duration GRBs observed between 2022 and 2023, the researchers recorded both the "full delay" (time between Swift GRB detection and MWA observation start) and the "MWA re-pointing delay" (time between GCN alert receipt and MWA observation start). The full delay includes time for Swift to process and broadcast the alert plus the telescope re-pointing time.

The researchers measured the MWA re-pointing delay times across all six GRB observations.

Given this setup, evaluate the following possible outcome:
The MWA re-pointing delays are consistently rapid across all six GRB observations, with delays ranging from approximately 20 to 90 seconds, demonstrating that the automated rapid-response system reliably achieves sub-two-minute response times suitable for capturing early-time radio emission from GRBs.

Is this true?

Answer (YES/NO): NO